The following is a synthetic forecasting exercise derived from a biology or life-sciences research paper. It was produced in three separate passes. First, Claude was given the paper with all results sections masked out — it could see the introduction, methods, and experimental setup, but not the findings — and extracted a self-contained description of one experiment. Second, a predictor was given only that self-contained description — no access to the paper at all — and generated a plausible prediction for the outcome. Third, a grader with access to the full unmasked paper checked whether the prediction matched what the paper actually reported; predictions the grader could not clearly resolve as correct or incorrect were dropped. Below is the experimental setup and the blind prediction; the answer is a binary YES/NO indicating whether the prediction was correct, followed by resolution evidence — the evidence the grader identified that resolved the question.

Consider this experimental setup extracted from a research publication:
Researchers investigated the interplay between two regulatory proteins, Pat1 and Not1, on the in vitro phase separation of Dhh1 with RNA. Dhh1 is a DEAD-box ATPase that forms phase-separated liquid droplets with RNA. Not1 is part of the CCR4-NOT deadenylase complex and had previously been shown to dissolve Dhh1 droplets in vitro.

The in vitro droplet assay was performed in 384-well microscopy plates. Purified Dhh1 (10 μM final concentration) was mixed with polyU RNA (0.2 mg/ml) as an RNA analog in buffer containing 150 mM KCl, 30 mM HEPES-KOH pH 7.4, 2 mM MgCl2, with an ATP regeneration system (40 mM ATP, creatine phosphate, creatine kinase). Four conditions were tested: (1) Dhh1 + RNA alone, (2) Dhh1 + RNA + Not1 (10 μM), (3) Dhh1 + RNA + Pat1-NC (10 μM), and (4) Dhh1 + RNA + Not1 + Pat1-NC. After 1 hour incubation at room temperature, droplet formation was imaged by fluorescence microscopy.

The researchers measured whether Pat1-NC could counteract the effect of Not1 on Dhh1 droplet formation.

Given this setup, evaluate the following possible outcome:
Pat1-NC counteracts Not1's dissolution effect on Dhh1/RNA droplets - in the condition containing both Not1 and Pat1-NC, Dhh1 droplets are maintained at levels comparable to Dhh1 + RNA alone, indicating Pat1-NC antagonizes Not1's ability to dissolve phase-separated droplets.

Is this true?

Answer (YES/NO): NO